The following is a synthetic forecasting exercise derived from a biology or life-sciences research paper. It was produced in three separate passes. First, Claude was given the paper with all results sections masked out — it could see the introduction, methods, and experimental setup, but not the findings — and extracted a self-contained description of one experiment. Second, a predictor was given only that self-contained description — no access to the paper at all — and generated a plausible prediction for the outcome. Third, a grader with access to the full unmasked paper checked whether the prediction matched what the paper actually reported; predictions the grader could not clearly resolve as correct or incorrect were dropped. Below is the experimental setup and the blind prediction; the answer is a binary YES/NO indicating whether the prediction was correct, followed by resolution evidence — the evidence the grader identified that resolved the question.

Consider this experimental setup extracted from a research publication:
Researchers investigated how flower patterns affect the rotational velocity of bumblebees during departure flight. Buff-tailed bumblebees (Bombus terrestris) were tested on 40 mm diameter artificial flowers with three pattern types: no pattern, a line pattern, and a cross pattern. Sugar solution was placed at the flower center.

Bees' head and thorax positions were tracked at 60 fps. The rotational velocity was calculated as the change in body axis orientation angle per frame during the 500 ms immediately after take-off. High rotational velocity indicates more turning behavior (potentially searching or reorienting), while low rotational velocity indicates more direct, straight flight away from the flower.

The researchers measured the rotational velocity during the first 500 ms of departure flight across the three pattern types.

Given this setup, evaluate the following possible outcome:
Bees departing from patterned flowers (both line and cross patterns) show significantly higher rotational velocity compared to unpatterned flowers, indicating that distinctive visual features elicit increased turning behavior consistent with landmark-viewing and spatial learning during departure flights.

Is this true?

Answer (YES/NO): NO